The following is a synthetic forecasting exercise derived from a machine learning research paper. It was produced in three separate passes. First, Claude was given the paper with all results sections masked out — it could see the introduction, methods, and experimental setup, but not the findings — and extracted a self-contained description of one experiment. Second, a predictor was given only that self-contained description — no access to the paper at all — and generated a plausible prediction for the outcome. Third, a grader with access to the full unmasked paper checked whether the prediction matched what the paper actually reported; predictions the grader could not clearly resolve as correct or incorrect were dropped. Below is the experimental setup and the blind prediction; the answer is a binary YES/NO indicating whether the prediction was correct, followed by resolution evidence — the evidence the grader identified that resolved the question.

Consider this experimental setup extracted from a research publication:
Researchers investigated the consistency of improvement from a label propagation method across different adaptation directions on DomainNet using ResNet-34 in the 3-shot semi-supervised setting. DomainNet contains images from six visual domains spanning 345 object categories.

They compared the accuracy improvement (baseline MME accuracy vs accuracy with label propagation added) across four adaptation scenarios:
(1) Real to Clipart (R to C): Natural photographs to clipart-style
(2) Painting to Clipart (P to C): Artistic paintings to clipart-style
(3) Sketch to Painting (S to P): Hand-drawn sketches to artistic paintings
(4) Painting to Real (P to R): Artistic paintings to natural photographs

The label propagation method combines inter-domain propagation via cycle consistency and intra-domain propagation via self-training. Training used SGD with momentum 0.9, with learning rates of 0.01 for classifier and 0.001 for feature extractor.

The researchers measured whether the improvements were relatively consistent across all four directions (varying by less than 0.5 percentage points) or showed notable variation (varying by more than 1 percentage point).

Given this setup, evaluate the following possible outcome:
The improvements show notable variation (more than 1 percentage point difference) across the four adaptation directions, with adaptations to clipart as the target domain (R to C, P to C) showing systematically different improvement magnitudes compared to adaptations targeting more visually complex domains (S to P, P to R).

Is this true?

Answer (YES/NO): NO